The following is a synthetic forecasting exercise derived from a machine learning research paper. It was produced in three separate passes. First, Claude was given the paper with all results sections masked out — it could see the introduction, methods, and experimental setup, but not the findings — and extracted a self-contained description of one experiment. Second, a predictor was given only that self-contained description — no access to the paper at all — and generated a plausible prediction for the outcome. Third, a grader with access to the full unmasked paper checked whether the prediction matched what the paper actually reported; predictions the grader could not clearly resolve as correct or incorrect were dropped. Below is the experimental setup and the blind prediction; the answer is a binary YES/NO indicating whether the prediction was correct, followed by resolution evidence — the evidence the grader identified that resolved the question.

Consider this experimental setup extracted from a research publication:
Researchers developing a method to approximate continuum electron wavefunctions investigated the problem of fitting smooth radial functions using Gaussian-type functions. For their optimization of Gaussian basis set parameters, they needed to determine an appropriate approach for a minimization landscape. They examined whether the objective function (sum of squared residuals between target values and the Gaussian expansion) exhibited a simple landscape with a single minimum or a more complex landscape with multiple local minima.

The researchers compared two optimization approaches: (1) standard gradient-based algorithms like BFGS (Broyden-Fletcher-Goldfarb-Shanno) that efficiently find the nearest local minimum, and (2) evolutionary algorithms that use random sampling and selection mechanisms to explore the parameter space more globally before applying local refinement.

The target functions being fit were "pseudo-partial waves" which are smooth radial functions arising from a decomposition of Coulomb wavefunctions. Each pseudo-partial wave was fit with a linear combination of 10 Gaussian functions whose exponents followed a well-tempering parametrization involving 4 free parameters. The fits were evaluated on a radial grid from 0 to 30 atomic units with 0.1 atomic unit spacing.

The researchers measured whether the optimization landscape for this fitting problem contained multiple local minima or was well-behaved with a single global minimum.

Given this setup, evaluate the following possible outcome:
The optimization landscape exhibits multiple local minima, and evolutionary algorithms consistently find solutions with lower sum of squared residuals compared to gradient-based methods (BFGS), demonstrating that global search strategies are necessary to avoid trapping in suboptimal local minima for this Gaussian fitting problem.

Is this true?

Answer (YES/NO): YES